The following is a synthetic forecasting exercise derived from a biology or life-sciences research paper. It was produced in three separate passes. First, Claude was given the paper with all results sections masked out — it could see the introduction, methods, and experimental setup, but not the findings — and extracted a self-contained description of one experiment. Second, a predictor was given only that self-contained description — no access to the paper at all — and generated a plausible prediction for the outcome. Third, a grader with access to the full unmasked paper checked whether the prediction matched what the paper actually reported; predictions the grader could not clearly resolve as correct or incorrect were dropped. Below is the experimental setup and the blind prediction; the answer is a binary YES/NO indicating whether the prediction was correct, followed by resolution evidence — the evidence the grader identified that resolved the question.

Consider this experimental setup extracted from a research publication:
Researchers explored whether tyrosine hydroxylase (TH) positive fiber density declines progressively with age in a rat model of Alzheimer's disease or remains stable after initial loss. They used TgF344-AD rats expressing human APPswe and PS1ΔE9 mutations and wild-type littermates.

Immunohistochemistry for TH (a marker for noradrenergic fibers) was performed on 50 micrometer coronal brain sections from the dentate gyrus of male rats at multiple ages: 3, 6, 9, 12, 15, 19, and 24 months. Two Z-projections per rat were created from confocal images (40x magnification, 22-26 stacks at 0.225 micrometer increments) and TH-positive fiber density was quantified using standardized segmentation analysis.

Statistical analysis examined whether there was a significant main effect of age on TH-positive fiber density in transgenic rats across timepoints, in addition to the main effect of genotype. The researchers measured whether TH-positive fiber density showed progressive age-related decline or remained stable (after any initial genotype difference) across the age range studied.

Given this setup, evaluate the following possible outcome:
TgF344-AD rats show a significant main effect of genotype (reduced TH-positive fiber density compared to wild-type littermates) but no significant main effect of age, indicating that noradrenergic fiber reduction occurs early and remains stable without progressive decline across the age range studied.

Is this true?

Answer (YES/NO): YES